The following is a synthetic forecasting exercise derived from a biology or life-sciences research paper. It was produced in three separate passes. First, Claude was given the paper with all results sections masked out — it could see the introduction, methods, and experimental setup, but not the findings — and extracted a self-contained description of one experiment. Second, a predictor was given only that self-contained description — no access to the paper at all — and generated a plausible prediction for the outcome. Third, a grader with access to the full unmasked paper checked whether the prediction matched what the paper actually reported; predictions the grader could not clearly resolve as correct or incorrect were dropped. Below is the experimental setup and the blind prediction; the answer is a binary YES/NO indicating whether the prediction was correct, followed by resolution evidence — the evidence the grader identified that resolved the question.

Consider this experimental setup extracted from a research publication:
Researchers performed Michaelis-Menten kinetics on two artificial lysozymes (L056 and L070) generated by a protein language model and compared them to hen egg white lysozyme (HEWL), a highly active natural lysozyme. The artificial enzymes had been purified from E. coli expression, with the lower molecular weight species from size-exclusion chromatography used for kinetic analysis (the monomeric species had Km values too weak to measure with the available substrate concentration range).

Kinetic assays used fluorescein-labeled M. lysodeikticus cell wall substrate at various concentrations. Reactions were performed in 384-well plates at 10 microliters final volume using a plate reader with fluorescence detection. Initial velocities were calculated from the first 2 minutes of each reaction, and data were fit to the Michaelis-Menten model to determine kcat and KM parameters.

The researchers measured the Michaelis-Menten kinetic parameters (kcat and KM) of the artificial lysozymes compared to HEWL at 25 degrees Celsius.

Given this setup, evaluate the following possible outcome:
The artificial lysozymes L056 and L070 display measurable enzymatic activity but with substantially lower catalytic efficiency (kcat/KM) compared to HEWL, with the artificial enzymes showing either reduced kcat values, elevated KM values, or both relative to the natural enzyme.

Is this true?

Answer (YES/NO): NO